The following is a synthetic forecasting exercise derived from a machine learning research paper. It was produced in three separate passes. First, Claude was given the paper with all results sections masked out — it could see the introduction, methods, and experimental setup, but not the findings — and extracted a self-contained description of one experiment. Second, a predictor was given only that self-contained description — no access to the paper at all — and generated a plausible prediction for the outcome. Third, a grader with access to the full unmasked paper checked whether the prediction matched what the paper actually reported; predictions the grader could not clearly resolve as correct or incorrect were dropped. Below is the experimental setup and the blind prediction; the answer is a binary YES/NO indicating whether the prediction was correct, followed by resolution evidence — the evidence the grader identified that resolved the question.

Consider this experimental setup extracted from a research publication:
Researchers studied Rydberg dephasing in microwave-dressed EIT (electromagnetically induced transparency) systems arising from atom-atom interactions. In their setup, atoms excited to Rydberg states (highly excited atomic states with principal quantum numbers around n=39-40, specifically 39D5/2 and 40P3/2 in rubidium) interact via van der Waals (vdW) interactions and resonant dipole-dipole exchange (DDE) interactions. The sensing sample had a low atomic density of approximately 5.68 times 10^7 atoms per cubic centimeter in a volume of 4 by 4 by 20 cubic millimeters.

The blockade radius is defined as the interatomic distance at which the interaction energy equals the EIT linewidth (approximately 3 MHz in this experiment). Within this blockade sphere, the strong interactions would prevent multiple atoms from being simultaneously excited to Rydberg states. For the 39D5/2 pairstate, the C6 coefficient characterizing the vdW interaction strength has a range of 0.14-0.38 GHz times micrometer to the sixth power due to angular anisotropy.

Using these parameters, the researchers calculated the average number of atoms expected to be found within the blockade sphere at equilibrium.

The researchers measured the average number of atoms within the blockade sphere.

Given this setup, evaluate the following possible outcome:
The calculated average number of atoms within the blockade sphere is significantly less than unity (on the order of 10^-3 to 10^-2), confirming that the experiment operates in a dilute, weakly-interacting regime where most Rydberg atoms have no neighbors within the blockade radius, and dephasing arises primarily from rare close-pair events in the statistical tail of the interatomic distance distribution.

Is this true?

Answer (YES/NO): YES